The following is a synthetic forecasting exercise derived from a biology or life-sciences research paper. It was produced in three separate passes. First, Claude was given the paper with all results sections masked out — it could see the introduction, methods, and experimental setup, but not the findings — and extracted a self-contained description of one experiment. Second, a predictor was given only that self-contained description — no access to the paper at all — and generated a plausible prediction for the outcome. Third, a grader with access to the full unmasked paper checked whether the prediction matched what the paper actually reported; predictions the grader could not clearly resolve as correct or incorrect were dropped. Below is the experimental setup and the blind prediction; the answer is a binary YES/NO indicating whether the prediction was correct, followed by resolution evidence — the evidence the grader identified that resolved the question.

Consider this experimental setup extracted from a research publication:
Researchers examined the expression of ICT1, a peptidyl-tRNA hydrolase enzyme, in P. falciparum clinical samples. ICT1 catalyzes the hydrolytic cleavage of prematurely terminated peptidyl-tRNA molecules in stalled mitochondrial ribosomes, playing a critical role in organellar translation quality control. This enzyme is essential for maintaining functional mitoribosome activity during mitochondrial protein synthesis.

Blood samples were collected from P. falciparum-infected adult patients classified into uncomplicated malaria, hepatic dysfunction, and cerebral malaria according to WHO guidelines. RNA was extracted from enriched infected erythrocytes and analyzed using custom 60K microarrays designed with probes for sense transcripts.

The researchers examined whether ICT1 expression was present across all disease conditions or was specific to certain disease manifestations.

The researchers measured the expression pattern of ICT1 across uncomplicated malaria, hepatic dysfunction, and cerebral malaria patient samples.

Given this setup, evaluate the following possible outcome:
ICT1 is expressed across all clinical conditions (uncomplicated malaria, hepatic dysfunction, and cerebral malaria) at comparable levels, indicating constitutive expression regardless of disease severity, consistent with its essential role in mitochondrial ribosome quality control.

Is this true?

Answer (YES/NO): YES